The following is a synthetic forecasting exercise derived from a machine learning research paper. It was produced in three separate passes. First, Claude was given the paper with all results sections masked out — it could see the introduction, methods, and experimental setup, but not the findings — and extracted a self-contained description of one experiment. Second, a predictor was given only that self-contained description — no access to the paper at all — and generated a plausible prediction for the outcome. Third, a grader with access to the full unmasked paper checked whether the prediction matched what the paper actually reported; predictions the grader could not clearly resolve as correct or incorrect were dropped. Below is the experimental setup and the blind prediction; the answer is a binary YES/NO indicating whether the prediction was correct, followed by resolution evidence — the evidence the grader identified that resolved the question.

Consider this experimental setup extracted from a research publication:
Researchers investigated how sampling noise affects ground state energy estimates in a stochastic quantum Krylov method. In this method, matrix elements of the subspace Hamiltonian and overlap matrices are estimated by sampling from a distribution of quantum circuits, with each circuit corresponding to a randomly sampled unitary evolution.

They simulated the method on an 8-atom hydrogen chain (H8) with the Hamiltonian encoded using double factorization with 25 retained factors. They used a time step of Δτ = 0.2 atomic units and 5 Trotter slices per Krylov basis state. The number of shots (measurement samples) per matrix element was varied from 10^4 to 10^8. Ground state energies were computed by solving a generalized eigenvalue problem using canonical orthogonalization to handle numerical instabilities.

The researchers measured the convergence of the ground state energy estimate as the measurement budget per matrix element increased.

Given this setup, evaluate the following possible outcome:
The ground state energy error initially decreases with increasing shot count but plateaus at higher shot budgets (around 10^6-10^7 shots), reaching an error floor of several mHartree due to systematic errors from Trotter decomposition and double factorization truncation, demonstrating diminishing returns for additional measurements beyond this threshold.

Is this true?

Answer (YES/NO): NO